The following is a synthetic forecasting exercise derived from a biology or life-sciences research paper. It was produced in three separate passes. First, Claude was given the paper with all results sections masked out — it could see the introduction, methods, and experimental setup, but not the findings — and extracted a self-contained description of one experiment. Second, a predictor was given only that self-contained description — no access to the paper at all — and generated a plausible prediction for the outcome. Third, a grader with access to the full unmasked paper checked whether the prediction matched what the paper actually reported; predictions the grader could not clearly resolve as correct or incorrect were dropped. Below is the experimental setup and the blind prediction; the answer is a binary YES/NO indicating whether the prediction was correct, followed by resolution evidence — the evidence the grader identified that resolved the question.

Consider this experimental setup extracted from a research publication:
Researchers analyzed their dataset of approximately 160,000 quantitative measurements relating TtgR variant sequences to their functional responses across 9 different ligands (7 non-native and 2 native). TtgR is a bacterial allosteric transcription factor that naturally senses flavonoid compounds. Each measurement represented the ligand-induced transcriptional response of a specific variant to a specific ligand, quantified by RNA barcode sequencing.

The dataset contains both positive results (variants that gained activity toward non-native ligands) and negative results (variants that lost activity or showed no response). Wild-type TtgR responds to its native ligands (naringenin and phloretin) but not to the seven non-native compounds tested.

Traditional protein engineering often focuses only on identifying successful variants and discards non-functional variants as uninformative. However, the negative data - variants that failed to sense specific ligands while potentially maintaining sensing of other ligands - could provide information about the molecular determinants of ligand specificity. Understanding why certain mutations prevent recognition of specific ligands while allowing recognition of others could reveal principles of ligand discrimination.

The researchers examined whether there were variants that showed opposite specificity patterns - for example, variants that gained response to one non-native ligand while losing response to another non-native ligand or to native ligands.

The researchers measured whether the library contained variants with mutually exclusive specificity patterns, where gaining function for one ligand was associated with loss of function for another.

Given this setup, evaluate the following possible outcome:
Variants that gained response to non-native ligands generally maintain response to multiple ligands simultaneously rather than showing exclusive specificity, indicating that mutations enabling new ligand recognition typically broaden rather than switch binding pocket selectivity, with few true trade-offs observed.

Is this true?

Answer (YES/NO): NO